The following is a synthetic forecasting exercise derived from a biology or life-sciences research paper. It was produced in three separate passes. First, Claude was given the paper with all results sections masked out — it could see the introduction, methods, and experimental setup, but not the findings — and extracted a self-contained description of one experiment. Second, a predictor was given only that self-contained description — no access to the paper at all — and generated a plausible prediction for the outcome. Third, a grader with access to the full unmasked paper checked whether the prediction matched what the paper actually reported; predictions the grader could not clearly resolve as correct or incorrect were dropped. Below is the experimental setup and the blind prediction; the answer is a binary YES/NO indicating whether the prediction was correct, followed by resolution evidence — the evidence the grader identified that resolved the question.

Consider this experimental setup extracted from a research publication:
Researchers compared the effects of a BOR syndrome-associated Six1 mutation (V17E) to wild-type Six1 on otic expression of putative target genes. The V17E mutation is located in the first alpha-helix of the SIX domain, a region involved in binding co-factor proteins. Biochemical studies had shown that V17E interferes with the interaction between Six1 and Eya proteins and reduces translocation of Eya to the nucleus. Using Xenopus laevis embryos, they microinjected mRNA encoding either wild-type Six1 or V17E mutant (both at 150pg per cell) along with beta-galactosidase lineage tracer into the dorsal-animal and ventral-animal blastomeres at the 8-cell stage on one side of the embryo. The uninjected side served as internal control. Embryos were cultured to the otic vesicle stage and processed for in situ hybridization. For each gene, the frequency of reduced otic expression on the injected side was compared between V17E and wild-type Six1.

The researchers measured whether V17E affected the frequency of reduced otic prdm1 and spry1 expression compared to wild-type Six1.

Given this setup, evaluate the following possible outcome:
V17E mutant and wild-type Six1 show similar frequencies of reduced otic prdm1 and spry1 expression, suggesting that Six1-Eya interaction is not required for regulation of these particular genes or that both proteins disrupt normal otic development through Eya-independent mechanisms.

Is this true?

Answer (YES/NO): NO